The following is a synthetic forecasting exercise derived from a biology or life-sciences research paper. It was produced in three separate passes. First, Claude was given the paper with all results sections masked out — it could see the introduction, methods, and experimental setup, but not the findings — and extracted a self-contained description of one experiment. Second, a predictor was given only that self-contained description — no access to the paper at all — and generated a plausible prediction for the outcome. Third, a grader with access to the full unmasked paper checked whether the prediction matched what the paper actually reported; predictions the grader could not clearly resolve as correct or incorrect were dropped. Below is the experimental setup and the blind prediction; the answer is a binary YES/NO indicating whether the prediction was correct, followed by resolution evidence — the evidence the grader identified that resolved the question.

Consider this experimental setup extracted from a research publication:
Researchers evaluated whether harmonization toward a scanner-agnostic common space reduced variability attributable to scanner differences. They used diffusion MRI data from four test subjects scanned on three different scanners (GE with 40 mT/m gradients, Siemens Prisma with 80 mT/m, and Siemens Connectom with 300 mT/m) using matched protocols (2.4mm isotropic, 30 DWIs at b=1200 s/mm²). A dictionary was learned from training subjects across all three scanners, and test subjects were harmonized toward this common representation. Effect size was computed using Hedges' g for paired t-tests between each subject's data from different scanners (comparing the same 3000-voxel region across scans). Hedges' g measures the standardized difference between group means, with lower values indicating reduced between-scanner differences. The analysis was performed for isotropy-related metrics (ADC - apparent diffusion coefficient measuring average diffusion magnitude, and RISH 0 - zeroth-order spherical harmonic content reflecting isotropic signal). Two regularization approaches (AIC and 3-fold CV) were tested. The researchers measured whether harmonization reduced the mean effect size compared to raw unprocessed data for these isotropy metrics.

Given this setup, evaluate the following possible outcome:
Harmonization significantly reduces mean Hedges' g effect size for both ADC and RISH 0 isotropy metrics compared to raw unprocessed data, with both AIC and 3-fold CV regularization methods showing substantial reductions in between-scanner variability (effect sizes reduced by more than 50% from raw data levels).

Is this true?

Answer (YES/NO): NO